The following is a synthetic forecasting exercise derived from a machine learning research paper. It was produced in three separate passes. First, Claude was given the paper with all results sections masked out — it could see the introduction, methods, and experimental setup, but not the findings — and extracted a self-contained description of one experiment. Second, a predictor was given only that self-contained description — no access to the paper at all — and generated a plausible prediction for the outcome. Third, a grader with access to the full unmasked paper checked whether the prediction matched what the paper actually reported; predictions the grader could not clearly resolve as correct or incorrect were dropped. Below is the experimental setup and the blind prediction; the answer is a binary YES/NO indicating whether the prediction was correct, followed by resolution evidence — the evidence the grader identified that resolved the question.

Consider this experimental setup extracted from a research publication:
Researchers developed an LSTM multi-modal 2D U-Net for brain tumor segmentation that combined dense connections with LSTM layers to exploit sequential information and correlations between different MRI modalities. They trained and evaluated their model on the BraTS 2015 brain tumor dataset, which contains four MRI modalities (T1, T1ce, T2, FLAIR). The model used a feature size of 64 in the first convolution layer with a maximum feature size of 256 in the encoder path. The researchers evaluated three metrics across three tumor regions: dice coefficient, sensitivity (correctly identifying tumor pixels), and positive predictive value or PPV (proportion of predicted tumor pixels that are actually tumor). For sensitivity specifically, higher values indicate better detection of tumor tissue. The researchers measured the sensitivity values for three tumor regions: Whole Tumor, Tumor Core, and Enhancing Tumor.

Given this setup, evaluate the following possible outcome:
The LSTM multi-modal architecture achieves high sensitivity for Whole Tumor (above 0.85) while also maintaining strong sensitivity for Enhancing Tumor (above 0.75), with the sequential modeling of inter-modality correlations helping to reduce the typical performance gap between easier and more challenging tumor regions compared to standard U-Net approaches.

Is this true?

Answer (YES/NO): NO